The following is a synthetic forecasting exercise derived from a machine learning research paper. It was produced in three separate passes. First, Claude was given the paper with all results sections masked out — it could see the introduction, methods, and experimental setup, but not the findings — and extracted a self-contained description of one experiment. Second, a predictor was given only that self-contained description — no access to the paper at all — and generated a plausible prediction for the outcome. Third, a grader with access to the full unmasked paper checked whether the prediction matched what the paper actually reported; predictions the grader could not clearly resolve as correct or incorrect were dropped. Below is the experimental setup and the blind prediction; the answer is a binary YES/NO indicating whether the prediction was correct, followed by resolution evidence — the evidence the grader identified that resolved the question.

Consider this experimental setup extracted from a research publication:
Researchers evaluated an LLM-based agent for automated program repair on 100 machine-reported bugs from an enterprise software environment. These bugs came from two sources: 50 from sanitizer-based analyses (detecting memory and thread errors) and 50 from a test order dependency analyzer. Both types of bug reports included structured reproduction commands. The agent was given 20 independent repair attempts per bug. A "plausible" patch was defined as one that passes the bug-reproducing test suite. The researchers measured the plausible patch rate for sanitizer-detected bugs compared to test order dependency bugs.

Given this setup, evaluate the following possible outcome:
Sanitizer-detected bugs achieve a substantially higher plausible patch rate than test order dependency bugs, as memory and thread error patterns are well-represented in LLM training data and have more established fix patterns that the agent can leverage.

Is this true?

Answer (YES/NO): YES